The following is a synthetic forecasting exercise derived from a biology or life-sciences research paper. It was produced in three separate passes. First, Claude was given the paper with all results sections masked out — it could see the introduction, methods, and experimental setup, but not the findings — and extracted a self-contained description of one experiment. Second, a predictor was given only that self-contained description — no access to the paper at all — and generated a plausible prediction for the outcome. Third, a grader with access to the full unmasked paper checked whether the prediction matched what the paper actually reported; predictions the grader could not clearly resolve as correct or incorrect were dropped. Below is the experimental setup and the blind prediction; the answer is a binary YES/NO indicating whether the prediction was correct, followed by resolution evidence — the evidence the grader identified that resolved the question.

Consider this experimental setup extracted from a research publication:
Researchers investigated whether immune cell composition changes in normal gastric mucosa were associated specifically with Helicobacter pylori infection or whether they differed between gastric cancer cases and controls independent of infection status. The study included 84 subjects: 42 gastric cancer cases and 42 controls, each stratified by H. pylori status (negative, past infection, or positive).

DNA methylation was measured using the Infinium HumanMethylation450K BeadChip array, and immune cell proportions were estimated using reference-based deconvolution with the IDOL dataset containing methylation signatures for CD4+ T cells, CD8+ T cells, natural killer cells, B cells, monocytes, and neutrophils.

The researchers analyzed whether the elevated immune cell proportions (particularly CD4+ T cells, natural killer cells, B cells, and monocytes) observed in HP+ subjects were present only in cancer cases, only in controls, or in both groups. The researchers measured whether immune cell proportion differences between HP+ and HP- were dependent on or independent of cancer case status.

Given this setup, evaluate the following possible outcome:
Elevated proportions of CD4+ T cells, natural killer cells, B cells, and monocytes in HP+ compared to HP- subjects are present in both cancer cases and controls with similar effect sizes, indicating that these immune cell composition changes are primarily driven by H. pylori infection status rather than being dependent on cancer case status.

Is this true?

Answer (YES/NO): YES